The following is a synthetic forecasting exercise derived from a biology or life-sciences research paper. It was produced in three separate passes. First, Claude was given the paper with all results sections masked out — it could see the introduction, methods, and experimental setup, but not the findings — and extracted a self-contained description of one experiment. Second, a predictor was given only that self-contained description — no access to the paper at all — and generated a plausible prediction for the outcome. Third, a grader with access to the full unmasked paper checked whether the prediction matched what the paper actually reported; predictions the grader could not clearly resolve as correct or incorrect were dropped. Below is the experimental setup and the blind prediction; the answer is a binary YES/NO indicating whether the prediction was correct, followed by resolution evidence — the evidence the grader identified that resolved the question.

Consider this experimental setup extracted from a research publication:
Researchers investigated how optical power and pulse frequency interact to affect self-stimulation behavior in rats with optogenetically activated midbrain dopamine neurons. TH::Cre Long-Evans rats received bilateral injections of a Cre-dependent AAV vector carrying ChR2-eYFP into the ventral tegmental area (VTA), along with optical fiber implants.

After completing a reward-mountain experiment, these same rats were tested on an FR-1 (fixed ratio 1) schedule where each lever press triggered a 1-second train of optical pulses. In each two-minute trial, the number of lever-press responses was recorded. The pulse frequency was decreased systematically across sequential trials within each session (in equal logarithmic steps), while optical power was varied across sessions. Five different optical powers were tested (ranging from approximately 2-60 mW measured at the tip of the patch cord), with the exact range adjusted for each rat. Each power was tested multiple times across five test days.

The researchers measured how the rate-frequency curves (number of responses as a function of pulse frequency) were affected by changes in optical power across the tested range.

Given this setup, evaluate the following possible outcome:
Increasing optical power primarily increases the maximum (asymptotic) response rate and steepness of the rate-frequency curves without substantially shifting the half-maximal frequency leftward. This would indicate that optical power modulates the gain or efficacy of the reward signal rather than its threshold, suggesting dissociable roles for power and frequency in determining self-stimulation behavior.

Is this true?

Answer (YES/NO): NO